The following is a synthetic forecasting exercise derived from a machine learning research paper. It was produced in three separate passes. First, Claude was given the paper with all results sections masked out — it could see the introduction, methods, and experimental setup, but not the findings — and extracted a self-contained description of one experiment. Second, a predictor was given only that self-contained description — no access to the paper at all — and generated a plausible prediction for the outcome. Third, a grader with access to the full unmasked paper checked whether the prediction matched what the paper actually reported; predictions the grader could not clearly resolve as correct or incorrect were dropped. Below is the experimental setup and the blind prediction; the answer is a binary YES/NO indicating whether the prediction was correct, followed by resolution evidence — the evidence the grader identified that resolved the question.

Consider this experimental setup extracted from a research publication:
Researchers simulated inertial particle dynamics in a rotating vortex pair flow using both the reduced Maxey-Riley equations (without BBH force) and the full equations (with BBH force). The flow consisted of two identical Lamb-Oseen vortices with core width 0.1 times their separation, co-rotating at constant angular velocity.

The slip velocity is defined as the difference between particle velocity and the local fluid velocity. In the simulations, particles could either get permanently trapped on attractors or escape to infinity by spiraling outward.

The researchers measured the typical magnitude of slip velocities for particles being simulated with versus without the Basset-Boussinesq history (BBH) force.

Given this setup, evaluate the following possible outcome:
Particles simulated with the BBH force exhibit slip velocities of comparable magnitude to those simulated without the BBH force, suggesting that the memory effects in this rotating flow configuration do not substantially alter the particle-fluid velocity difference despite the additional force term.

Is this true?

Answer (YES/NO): NO